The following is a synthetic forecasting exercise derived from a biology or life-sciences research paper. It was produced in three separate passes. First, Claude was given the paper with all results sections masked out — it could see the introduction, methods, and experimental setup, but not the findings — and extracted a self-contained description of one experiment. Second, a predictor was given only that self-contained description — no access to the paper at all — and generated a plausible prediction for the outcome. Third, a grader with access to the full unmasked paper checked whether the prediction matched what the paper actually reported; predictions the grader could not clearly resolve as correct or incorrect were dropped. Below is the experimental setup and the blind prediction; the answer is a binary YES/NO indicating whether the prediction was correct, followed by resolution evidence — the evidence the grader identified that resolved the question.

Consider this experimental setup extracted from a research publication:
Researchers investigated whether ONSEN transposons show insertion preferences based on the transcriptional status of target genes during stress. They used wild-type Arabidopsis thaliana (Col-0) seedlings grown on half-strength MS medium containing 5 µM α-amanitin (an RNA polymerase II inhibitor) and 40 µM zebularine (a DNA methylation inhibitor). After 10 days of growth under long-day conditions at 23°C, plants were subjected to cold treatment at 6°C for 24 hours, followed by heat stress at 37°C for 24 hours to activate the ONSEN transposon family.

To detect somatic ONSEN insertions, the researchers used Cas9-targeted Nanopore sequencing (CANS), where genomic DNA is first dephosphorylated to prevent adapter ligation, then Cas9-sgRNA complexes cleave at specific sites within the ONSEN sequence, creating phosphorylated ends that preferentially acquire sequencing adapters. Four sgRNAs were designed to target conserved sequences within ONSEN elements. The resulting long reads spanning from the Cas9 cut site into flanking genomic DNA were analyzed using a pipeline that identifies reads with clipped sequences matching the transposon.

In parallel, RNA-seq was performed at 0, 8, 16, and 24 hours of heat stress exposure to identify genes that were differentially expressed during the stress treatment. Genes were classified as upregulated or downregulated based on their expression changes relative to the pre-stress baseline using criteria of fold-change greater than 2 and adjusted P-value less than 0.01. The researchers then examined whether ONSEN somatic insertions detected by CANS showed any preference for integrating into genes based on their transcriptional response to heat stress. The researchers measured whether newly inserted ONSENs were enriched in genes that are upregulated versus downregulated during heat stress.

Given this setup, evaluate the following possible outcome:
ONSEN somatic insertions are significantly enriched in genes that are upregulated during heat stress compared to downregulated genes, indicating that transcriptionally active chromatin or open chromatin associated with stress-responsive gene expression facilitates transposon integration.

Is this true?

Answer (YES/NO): NO